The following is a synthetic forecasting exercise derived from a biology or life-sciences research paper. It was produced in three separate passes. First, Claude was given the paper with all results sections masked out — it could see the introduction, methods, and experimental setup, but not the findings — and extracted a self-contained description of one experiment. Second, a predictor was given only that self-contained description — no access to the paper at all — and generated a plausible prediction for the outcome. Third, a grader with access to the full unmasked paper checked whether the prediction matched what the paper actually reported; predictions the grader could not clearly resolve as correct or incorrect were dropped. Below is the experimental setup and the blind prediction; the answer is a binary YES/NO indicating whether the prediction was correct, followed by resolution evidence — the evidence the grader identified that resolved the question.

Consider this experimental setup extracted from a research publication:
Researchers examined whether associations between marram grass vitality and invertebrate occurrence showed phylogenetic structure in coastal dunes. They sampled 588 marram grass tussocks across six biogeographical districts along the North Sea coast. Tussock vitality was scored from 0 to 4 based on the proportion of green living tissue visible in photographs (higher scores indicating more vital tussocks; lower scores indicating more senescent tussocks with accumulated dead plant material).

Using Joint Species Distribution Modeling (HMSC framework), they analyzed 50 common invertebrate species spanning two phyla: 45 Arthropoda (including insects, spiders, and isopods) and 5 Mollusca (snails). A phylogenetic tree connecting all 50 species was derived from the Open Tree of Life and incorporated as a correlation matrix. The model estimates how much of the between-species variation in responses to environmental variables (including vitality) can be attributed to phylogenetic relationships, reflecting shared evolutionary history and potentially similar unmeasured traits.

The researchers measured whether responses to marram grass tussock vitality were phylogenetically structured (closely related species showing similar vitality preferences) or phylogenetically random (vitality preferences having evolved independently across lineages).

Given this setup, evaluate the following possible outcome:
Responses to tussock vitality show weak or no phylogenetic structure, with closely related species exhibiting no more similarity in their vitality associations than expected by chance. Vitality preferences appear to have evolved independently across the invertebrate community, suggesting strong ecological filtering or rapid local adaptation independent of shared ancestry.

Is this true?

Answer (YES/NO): NO